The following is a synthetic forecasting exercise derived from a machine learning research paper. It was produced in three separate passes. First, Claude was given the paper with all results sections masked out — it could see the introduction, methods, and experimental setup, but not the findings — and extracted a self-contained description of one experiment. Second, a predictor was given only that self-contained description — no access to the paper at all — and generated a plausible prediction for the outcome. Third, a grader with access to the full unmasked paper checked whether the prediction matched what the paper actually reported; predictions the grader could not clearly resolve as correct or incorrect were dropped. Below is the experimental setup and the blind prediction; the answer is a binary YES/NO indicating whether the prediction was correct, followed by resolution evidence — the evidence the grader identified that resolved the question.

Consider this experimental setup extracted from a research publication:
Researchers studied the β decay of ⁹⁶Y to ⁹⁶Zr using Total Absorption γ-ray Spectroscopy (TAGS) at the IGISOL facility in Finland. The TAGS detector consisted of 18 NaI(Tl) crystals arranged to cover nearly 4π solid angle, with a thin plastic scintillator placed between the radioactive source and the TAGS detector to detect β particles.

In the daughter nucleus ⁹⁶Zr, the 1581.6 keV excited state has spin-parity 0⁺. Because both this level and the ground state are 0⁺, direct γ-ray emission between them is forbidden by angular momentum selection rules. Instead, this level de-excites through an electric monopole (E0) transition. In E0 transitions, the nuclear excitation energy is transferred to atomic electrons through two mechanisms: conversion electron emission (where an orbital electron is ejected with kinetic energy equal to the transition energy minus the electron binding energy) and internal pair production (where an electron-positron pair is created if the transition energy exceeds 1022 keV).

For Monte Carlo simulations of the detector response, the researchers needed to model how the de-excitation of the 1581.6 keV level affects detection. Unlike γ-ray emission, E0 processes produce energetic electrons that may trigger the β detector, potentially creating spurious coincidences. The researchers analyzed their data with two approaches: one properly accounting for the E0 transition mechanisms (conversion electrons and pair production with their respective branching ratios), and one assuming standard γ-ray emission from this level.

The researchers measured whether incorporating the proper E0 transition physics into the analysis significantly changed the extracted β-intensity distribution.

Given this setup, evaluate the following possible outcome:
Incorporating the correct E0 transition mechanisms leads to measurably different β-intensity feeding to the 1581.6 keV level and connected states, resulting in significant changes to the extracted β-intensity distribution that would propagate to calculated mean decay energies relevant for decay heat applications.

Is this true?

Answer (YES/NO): YES